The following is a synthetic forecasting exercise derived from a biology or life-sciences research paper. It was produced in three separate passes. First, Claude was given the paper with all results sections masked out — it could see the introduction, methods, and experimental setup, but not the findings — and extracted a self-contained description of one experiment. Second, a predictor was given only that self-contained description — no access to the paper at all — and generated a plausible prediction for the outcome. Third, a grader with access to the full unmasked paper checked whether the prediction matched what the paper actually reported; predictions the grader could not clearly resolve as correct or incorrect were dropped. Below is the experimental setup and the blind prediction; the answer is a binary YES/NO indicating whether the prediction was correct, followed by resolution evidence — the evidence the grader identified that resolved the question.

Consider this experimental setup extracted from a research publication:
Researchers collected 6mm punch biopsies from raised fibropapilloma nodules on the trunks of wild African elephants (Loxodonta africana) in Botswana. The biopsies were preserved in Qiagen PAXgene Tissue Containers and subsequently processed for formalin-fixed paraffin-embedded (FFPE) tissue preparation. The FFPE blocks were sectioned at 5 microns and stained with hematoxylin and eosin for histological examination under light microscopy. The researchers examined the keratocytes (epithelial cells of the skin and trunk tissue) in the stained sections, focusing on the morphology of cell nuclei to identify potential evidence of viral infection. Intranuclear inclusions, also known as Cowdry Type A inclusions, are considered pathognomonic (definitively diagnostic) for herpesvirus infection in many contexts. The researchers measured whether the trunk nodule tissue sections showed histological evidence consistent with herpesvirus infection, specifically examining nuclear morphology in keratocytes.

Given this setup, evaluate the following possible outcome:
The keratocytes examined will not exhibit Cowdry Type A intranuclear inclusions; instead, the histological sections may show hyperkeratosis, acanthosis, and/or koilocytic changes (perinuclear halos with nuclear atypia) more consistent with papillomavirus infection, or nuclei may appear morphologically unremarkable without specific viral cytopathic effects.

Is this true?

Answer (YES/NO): NO